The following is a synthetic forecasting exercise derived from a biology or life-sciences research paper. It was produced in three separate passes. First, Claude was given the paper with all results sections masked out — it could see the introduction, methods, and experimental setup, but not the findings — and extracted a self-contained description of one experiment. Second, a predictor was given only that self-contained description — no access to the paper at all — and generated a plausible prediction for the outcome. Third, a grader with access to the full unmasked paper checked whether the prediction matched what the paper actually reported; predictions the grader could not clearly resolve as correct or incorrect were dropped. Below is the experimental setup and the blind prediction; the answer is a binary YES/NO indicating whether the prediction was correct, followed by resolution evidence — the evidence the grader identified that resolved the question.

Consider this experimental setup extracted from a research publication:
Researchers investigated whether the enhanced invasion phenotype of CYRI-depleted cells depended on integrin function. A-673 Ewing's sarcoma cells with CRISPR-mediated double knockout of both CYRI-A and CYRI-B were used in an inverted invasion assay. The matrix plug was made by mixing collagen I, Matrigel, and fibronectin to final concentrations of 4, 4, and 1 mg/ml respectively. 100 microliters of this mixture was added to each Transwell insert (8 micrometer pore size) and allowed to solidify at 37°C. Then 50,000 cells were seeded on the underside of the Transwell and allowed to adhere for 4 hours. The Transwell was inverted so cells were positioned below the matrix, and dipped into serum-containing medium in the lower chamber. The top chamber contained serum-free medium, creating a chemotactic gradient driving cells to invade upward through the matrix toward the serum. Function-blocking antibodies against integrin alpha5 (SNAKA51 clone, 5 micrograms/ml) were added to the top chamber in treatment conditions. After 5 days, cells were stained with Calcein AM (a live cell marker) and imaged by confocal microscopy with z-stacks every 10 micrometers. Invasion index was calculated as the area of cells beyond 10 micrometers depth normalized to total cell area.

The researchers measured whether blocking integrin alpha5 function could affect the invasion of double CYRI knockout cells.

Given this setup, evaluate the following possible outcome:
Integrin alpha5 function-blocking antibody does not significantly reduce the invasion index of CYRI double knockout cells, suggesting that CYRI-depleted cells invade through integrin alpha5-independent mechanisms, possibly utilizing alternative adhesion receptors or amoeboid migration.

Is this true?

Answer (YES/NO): NO